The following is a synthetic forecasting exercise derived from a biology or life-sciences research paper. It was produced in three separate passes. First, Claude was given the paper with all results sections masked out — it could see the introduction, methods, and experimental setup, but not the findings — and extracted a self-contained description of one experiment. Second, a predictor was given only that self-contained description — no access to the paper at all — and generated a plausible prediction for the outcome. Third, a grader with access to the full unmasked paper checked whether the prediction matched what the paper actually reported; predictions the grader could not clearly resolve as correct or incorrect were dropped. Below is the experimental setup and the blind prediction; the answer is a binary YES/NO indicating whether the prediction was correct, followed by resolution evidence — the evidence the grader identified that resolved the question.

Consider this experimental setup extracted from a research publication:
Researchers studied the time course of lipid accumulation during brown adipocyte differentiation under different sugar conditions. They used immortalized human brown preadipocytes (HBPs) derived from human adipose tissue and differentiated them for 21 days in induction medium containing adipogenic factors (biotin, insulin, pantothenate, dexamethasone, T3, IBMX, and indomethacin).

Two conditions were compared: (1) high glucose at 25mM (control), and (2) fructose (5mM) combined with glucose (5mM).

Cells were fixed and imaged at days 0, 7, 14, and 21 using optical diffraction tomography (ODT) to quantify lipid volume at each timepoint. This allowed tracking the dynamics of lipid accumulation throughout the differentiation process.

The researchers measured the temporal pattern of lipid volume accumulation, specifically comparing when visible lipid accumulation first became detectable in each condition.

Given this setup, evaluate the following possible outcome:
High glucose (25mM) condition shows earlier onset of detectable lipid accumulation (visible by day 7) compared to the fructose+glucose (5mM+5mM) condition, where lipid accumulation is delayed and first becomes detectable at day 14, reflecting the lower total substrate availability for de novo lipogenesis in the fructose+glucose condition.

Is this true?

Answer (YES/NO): NO